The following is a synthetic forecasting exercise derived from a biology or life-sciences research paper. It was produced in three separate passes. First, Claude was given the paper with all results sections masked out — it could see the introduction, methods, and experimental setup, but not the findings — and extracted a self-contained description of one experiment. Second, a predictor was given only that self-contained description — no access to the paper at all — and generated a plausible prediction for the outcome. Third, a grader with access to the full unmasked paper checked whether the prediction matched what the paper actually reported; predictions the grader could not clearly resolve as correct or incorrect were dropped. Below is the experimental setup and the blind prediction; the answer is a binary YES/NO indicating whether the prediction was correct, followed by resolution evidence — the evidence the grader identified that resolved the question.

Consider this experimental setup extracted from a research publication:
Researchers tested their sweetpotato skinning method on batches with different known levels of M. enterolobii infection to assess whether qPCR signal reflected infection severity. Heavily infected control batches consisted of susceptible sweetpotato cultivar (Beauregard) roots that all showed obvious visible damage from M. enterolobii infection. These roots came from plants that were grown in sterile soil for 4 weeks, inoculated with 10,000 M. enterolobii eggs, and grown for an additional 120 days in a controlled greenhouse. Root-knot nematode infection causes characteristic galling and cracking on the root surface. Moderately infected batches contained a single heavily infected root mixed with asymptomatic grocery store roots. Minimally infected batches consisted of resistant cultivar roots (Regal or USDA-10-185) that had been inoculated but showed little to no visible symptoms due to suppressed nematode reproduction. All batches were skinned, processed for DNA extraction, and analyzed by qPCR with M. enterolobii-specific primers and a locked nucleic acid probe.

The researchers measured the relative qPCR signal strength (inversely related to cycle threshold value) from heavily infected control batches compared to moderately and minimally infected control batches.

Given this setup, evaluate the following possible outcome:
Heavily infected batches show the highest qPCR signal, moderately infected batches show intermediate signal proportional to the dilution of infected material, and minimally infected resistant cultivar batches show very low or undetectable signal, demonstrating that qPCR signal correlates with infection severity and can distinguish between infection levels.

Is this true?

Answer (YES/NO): YES